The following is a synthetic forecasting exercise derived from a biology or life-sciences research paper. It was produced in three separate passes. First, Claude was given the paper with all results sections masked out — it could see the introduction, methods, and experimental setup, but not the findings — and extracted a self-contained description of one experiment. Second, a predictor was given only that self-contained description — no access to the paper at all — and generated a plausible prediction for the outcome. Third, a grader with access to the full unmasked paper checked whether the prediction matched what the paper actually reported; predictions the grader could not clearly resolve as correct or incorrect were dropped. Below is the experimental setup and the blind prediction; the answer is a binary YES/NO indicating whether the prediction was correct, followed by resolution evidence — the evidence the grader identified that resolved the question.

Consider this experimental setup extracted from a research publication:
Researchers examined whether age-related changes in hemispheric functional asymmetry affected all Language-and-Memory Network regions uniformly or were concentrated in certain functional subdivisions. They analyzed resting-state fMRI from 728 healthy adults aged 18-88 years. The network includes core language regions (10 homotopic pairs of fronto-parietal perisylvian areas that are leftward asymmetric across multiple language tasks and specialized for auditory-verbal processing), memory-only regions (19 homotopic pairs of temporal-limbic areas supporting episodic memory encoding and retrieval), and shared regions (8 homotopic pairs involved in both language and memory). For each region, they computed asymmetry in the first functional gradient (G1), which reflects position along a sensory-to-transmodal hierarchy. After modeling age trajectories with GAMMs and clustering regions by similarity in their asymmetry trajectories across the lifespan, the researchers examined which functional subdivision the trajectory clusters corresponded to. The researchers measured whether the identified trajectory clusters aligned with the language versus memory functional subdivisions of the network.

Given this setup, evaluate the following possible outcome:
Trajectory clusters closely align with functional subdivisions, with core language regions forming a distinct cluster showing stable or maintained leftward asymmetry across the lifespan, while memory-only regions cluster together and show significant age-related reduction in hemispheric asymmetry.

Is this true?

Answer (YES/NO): NO